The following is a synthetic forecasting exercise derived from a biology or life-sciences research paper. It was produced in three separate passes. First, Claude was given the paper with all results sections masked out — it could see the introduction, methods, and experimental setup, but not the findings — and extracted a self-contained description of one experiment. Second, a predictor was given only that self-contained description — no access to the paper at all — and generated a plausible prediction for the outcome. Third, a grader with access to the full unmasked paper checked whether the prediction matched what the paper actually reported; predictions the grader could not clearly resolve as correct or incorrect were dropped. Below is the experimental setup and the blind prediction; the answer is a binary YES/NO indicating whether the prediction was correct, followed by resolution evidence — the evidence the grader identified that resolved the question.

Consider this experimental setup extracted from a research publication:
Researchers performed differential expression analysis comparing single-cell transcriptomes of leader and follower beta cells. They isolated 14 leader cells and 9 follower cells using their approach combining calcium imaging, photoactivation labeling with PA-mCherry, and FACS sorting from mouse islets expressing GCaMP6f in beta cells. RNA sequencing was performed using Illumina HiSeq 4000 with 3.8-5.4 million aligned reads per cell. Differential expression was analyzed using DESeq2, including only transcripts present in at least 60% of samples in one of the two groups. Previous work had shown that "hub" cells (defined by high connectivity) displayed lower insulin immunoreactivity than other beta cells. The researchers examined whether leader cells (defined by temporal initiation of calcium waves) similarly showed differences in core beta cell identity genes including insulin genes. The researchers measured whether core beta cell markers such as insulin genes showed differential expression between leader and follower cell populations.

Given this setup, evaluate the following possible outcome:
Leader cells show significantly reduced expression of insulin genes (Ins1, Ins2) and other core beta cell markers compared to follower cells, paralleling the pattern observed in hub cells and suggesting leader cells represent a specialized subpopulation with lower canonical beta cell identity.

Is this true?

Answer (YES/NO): NO